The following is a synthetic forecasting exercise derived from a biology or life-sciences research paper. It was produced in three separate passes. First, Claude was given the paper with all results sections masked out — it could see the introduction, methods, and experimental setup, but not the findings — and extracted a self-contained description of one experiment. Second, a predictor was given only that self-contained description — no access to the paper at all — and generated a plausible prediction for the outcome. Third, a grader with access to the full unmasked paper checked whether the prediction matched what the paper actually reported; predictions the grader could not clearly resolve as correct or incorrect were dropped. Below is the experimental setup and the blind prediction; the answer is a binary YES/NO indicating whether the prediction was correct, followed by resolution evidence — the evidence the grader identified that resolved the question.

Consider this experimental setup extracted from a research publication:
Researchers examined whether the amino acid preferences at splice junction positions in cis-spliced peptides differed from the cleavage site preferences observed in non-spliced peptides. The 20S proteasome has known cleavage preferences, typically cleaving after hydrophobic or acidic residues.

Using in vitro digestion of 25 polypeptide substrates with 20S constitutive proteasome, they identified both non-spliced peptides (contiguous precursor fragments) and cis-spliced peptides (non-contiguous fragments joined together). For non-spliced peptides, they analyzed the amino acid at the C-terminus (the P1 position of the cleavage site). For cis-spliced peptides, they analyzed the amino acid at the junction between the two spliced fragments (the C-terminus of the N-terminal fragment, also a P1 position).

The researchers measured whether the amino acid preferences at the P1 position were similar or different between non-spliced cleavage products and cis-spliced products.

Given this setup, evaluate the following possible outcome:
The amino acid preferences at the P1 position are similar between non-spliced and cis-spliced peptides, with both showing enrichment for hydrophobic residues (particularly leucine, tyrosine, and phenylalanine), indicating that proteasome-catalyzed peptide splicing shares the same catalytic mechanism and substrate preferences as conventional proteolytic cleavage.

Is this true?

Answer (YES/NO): NO